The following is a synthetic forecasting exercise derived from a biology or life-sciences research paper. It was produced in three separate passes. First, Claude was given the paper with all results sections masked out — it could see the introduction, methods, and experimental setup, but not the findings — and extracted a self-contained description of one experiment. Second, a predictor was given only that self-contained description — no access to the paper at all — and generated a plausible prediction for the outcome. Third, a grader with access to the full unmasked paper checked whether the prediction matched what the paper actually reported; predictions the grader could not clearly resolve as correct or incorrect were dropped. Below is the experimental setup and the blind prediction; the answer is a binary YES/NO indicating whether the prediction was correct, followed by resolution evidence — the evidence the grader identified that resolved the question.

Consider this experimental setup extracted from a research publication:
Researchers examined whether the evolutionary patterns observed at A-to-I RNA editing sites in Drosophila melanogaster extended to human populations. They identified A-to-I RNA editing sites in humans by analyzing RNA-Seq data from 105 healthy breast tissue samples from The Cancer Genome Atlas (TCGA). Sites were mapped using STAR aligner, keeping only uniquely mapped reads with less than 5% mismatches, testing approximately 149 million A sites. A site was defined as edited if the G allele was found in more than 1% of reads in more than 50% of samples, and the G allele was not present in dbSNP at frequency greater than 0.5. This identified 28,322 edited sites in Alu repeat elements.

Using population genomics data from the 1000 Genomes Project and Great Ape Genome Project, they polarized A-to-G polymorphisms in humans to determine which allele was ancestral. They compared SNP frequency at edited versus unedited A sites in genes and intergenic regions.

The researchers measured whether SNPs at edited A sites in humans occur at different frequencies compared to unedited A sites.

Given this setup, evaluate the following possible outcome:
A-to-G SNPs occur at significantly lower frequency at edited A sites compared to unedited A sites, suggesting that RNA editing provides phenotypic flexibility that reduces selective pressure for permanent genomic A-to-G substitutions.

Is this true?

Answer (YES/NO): NO